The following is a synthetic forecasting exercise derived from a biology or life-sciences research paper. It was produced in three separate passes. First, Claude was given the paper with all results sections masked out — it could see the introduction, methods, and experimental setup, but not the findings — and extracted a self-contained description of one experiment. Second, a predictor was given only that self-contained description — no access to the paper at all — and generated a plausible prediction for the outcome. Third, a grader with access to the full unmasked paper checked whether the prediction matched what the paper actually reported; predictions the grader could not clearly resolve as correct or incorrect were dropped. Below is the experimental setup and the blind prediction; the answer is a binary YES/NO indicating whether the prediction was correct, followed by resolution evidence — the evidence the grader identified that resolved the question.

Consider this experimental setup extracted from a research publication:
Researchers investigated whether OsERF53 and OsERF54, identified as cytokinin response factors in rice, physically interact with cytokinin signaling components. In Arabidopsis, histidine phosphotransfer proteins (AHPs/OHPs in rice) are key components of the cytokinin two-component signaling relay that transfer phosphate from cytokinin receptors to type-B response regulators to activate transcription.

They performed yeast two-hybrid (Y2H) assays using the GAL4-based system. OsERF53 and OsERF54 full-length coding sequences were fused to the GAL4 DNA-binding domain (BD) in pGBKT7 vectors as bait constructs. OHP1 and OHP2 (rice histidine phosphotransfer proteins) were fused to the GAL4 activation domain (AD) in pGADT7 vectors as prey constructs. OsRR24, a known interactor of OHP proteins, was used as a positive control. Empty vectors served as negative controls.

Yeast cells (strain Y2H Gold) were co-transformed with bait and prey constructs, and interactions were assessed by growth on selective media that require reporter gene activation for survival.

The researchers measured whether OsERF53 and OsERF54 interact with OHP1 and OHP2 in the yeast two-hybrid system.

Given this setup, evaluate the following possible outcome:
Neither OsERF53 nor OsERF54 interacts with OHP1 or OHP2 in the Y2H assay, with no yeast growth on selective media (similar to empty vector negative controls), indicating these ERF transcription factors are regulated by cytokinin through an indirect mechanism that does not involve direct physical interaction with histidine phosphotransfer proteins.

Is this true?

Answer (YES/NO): NO